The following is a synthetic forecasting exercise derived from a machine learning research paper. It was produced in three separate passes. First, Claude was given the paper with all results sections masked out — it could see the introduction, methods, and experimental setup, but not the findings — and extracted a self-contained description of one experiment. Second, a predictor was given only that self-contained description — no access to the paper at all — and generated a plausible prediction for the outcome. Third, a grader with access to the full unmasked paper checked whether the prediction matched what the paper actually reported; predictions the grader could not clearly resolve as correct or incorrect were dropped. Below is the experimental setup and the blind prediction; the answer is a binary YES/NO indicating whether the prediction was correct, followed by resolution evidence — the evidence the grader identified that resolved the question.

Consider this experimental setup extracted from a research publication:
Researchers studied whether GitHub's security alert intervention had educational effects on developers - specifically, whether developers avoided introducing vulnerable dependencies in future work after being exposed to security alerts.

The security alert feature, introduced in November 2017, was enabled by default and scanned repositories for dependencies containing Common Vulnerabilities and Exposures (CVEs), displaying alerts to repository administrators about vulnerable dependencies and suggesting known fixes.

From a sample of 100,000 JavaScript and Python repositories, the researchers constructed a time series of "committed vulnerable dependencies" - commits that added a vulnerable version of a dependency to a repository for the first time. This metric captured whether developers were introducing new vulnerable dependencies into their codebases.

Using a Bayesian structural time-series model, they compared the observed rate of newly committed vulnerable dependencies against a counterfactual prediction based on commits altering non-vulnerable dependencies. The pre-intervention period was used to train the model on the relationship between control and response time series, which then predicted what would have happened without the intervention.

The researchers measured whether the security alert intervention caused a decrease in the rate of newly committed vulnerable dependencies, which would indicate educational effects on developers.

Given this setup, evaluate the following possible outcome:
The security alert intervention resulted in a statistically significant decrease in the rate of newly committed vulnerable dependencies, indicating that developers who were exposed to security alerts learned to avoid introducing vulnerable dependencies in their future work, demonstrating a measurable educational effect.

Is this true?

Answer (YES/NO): YES